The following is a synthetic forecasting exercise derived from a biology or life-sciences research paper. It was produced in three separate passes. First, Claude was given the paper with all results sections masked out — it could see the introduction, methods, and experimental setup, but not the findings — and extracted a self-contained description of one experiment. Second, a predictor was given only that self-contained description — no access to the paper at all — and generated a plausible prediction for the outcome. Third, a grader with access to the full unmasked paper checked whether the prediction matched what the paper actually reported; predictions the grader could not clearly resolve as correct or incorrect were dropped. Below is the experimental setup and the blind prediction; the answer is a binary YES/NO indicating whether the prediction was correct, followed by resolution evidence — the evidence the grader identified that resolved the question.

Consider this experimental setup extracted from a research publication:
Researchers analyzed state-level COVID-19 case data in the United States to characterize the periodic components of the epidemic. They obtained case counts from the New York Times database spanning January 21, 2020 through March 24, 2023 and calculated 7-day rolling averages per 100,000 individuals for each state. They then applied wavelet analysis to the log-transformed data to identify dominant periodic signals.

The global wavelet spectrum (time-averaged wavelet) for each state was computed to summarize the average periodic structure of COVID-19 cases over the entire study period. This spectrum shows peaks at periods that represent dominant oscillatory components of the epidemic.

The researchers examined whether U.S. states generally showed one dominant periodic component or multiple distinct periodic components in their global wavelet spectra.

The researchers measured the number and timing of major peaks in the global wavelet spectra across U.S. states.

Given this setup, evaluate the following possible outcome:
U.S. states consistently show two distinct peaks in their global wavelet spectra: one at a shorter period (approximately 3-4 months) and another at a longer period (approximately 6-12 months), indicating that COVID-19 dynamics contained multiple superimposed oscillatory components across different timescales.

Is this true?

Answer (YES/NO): NO